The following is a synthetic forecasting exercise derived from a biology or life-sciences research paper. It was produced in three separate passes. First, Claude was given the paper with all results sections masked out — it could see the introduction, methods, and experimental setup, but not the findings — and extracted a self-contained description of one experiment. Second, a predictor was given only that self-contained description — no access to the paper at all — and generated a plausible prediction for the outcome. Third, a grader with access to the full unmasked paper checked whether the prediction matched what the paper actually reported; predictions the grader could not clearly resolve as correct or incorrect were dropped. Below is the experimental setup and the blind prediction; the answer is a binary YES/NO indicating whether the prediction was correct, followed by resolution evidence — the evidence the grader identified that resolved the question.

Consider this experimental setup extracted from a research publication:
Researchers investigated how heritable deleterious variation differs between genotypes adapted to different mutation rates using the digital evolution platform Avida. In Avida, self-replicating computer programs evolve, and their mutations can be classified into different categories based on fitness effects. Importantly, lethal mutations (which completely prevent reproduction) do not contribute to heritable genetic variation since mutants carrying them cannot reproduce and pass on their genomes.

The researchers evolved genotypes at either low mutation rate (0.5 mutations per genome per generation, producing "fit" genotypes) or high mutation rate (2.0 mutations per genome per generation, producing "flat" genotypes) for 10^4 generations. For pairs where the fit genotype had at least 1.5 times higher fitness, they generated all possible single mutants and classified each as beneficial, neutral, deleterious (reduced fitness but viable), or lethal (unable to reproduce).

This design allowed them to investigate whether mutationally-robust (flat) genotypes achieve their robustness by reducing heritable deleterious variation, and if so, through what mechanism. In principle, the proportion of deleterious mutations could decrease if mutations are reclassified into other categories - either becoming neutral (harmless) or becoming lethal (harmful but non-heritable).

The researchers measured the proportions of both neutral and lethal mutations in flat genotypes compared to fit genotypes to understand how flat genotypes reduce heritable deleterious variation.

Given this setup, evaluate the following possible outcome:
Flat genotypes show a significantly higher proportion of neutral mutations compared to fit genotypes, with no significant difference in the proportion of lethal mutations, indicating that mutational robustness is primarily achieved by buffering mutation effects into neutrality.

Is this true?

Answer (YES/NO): NO